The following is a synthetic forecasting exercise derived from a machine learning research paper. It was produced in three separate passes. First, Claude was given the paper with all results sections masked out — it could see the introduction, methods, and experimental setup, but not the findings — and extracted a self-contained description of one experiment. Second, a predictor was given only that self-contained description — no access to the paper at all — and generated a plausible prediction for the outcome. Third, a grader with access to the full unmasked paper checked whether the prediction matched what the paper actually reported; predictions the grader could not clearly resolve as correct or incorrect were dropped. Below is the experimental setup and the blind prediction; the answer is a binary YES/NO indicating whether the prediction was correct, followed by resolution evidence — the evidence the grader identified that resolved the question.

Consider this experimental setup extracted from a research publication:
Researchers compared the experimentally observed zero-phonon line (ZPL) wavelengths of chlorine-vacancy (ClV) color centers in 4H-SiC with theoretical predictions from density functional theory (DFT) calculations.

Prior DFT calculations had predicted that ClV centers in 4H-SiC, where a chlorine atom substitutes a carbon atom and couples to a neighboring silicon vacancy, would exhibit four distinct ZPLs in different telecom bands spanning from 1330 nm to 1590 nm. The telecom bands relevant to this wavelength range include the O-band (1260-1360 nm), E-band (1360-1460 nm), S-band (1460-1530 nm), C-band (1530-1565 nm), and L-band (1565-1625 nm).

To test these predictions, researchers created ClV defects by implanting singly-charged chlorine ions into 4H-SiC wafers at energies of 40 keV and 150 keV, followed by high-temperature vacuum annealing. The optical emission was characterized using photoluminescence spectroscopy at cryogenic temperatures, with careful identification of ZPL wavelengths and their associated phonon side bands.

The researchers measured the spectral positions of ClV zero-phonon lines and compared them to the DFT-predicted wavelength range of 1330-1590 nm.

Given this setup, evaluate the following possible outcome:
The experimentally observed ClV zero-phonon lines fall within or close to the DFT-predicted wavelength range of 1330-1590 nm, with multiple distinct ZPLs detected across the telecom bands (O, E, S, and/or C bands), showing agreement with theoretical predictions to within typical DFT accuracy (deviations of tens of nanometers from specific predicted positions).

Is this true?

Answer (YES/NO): YES